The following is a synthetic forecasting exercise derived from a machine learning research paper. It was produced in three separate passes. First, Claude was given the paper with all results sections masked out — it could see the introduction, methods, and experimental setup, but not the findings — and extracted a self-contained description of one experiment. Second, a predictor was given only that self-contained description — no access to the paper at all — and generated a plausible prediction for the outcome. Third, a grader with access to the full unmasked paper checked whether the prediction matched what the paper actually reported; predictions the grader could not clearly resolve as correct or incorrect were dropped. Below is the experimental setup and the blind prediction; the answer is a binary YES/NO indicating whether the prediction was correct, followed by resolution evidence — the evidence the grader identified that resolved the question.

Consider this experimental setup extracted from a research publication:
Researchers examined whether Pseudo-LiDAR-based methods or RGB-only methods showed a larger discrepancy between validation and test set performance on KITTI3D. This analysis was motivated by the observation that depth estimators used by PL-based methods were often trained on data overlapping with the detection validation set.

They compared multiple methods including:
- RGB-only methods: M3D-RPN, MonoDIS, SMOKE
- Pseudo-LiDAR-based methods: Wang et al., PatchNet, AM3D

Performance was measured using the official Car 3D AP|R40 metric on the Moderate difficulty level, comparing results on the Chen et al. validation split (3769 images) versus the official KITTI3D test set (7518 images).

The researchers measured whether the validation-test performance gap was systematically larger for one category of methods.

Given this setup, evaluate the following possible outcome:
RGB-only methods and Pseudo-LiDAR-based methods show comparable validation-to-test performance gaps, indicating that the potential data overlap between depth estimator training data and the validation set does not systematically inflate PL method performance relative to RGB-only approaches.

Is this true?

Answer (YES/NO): NO